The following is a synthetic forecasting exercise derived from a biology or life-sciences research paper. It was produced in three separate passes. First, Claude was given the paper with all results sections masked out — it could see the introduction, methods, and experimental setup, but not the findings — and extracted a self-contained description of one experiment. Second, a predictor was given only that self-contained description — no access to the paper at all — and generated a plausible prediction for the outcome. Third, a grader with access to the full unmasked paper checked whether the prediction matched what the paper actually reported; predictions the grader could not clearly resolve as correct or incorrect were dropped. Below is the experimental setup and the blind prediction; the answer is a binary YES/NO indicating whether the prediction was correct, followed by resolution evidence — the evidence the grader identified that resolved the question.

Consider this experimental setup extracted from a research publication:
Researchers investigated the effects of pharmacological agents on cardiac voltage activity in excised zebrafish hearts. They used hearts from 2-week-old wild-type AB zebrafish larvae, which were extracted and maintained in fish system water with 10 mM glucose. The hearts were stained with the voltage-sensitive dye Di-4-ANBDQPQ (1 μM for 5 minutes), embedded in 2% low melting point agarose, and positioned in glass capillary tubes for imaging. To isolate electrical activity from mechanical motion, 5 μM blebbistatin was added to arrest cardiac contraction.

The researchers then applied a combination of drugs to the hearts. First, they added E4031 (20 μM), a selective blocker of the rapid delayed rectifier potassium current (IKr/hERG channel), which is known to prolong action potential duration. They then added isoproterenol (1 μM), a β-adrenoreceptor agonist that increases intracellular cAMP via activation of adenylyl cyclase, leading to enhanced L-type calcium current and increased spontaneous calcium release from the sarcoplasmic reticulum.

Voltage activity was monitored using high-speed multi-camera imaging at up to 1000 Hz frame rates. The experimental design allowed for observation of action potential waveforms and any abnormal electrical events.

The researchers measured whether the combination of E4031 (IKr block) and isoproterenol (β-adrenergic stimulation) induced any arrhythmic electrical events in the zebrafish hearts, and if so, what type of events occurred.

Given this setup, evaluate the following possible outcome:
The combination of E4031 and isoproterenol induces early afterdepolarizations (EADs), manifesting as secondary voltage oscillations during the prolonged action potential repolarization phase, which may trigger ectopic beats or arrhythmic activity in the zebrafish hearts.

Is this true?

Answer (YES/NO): YES